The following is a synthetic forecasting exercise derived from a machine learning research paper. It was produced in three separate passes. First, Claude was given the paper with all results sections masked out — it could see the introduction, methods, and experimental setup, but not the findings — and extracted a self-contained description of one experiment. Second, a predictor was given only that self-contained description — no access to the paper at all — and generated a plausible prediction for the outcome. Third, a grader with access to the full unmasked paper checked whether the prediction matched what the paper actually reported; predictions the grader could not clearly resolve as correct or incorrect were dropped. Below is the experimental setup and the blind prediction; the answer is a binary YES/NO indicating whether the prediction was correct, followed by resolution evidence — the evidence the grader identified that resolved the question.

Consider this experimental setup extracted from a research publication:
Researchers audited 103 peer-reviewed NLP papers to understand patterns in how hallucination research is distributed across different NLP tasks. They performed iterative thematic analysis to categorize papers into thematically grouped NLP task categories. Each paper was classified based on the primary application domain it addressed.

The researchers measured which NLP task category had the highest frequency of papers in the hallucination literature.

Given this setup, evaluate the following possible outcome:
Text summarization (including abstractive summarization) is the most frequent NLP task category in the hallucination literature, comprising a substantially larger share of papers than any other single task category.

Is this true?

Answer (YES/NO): NO